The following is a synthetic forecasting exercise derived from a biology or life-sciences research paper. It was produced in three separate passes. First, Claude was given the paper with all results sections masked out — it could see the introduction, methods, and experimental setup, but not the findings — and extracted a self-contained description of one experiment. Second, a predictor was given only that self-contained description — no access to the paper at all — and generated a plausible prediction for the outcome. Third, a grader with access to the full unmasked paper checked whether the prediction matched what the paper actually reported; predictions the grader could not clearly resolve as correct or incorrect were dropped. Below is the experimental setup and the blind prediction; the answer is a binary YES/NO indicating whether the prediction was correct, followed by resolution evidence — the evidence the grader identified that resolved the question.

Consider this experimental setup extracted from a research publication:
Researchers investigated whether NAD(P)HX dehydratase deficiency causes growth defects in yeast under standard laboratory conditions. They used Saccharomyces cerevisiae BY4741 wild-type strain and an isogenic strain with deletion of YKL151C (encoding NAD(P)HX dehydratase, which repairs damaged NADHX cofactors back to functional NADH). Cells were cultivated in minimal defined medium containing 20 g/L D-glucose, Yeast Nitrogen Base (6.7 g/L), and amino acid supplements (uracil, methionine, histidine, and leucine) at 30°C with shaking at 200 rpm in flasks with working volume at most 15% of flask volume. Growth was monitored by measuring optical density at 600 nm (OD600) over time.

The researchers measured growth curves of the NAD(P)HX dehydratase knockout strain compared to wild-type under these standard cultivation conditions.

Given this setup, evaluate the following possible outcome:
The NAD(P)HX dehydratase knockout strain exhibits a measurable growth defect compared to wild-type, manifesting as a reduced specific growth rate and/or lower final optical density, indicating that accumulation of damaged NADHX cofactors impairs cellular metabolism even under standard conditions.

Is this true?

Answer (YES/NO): NO